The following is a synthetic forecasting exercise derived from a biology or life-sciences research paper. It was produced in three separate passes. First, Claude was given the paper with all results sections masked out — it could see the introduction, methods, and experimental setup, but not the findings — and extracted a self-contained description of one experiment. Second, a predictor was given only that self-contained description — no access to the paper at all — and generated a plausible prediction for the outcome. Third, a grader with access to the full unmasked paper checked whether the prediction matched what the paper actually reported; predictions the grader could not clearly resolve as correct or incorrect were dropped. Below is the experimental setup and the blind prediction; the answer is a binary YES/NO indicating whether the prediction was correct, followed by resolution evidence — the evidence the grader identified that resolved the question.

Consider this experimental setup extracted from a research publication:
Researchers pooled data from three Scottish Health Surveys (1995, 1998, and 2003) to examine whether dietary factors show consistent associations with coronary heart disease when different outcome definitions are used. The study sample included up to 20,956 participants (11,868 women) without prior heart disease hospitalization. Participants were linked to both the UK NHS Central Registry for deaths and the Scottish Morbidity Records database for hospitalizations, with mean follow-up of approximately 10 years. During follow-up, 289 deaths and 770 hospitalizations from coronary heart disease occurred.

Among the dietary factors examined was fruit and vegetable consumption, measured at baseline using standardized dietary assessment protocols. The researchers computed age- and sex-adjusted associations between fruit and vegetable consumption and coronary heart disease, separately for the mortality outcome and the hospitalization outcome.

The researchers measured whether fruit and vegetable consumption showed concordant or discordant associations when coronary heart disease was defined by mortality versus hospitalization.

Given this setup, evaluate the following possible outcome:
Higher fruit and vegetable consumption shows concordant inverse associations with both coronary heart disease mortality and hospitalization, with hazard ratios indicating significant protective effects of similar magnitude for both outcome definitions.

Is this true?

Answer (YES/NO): NO